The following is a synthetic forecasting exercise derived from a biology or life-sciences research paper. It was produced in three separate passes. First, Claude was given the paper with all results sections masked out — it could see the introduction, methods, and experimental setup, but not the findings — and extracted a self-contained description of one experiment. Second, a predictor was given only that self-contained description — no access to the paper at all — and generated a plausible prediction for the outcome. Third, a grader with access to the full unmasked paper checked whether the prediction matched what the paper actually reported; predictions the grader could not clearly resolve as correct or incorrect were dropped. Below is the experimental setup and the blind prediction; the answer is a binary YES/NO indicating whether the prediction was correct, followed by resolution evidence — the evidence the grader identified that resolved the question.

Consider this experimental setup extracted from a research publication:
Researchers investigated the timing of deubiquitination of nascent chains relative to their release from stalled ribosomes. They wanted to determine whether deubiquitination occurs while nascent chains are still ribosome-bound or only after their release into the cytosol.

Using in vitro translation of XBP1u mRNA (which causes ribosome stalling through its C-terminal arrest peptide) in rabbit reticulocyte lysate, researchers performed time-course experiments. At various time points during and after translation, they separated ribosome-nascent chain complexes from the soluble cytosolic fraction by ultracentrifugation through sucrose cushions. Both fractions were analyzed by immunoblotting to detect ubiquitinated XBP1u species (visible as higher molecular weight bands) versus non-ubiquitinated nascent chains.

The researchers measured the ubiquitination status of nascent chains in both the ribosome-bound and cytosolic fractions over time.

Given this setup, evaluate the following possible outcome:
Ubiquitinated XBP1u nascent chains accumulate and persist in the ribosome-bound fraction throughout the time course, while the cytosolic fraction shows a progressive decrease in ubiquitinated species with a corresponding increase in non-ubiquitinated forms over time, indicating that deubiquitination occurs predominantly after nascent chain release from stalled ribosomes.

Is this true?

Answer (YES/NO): NO